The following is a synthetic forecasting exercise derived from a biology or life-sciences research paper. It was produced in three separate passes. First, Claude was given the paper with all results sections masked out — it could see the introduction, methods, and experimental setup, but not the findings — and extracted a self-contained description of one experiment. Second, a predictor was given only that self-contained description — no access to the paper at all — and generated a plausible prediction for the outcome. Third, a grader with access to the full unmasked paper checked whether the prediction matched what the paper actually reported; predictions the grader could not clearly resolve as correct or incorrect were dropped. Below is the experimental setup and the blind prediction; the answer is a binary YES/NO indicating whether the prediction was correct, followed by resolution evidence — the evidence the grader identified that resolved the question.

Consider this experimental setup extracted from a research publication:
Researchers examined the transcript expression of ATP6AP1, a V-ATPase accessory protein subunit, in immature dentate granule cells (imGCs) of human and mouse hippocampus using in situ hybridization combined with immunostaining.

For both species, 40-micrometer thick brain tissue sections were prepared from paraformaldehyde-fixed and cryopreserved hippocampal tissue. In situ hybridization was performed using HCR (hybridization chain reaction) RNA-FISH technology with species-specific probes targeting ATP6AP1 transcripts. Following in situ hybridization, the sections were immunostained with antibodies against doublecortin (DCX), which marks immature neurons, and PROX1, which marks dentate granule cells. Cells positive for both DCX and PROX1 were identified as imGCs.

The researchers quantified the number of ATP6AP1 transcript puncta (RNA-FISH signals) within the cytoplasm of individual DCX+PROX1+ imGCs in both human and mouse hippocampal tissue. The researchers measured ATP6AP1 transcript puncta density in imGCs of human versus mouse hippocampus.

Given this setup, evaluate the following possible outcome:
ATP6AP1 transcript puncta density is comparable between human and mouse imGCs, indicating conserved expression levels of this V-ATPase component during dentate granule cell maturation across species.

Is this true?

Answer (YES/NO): NO